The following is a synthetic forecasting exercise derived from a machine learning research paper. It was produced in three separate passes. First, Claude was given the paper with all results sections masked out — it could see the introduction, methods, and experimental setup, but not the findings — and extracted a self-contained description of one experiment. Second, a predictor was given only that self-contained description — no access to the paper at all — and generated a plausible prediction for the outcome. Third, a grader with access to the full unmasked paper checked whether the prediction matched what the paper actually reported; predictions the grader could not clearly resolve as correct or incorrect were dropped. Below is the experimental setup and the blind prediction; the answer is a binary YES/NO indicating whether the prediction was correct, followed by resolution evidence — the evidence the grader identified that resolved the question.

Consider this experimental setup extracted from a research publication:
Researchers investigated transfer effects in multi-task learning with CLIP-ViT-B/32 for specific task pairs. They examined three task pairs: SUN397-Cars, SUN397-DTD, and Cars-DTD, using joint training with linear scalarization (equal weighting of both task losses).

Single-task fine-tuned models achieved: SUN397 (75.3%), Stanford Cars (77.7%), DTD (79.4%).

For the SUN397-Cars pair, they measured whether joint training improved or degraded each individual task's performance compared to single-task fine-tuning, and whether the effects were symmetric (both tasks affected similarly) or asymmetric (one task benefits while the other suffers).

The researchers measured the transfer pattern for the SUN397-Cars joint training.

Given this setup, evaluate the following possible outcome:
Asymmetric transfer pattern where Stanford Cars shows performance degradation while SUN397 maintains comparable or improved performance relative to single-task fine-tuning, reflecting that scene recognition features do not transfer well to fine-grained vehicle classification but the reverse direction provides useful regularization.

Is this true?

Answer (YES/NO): NO